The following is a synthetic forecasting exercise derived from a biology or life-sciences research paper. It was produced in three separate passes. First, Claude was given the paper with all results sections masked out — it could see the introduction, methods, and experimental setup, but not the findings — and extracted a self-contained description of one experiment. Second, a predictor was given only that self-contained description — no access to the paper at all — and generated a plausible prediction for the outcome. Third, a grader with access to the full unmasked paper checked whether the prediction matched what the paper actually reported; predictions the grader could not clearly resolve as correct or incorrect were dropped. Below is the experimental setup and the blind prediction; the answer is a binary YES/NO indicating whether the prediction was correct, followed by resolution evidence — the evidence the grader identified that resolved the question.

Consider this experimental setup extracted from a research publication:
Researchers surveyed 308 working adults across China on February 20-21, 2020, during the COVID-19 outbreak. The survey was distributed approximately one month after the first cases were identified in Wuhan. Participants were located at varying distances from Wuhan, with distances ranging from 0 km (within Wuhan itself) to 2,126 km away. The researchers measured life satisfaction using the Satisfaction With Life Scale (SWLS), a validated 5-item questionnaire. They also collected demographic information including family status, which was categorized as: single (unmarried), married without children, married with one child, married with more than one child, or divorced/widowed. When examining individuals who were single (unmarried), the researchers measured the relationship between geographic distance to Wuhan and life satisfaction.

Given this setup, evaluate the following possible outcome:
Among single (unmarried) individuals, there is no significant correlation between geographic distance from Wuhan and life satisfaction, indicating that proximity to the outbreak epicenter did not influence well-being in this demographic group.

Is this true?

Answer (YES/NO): NO